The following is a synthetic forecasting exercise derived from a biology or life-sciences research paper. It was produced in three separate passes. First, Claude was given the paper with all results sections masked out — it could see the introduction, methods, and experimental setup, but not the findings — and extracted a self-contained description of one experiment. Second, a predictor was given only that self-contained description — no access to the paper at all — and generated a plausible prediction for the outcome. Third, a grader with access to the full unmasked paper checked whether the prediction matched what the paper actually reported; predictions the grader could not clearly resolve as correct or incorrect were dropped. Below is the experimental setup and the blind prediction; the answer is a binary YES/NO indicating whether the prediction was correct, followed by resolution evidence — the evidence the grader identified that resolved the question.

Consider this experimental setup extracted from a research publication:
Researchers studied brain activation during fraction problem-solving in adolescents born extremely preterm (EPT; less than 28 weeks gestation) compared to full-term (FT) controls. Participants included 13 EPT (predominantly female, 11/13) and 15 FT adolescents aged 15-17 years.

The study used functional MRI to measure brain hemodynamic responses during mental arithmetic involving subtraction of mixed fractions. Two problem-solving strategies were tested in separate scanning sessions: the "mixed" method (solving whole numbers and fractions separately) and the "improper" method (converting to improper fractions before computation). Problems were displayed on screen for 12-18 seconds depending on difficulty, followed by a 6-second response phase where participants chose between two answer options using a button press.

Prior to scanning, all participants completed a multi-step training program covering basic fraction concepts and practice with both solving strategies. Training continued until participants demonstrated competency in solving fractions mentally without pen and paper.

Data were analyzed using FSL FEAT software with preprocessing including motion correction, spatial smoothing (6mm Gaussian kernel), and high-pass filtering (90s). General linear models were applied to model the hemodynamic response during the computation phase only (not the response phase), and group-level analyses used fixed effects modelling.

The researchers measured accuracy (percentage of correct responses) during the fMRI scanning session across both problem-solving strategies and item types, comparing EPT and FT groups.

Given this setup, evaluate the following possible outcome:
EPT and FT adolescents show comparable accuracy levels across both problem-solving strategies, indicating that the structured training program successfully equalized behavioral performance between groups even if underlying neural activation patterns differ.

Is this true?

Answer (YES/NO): YES